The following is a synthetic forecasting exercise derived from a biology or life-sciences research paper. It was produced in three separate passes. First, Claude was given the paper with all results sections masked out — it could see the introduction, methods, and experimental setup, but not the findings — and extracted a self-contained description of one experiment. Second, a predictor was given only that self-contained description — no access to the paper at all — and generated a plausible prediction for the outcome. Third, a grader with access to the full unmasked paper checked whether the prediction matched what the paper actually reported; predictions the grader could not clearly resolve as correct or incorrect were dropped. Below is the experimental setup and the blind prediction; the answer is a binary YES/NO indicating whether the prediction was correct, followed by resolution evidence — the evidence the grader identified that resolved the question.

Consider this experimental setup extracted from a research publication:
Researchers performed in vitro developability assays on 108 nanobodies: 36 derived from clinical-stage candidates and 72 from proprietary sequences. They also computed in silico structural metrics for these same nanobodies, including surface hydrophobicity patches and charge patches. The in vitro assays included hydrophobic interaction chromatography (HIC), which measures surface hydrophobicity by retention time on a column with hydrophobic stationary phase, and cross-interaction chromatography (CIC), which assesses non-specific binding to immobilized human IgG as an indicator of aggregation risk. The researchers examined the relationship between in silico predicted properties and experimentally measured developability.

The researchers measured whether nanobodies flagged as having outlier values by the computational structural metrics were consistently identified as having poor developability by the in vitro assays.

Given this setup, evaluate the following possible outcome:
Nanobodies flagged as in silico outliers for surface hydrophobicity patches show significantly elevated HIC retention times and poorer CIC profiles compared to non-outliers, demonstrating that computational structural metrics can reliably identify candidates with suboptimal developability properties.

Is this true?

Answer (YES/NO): NO